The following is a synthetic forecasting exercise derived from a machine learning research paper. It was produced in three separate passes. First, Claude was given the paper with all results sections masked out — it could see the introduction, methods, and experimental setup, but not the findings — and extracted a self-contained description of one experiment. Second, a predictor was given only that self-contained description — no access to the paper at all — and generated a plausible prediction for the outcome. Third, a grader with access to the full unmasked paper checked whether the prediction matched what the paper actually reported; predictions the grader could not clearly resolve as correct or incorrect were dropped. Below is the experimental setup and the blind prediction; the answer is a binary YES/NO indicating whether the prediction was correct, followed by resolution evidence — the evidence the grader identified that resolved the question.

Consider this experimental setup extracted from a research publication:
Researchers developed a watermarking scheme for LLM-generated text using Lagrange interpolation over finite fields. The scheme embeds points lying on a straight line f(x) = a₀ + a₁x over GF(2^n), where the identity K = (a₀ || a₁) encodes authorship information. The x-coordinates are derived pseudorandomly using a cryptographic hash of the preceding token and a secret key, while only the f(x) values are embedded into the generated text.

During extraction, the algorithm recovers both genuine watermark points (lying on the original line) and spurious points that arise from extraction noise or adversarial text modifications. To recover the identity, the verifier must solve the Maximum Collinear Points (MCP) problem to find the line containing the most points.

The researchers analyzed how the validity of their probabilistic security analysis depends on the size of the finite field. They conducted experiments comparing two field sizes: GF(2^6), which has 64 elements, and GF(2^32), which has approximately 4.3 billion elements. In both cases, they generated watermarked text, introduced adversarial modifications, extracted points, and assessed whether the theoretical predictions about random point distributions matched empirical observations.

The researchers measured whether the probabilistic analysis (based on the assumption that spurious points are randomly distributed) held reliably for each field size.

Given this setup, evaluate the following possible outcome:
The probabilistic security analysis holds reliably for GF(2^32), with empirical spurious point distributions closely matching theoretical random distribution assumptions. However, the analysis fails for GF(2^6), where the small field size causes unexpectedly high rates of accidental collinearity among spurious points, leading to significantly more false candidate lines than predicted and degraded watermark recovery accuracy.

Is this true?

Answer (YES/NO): YES